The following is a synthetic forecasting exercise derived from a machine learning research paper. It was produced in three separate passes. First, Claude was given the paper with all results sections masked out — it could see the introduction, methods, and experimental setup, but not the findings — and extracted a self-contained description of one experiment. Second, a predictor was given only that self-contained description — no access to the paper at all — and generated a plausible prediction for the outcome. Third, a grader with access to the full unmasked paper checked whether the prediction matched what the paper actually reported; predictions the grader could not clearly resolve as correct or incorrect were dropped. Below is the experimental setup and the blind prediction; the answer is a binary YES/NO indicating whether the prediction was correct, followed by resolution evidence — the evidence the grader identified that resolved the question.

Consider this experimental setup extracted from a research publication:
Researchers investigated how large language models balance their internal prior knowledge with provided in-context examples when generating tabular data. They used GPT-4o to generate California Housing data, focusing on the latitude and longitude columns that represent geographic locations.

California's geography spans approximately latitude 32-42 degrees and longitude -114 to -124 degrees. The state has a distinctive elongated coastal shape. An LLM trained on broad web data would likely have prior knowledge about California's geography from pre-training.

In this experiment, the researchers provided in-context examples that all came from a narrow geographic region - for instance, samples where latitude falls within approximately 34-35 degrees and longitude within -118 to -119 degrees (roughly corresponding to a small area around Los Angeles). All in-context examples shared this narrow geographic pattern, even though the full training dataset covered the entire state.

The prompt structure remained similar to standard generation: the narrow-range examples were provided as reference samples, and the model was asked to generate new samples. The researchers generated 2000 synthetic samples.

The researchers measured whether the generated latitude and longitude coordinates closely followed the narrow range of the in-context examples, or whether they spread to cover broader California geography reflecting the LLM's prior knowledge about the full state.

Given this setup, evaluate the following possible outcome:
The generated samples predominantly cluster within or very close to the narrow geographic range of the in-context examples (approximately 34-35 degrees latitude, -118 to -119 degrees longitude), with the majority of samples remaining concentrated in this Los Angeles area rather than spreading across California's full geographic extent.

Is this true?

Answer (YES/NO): YES